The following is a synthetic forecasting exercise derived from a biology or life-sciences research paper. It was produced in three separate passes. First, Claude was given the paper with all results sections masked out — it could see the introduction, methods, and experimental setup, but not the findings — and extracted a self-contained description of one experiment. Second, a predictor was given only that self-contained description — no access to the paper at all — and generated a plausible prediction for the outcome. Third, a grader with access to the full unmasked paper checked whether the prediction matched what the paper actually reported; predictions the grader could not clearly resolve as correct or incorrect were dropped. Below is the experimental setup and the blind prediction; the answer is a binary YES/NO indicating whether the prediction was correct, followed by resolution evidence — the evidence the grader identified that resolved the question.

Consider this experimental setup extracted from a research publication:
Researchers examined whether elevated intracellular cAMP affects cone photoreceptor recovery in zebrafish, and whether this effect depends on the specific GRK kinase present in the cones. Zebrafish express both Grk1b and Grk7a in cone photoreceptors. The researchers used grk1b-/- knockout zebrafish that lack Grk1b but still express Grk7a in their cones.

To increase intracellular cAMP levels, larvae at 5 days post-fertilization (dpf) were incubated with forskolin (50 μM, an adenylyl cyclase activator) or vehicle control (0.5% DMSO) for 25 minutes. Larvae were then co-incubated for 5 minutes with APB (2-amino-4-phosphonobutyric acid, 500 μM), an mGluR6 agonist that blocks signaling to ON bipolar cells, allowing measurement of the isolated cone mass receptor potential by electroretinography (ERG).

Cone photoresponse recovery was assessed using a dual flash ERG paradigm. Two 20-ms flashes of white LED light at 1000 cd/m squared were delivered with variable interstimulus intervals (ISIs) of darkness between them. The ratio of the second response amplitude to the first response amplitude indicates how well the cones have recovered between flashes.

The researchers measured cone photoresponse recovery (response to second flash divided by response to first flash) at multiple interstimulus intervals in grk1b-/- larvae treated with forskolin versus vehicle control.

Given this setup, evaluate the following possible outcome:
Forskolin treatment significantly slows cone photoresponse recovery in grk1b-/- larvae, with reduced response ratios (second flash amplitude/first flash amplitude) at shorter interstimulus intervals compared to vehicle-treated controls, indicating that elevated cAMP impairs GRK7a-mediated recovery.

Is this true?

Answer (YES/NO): YES